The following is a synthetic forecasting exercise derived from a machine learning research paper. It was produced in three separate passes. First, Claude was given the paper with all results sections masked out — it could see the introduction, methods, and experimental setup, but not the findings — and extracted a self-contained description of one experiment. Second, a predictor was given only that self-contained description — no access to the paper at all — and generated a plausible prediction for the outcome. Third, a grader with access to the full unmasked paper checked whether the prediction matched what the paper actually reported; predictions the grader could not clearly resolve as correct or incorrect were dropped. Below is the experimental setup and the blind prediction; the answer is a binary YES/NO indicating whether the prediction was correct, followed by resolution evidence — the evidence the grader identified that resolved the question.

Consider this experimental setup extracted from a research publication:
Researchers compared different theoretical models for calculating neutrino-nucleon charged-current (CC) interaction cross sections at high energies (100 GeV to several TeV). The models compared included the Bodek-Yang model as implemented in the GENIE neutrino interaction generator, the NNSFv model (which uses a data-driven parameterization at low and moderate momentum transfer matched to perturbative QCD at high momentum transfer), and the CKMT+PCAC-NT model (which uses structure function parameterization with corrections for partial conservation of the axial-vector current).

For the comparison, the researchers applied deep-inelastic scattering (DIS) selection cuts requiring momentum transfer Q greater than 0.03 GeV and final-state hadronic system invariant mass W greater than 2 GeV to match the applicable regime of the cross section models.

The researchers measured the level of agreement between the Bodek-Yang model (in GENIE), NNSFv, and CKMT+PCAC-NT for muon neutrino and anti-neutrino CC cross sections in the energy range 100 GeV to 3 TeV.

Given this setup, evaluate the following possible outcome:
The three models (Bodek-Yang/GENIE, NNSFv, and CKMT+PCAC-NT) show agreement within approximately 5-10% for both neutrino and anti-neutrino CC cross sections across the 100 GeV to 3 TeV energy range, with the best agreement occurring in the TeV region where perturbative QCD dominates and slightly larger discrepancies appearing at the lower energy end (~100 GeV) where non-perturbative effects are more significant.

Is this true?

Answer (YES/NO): NO